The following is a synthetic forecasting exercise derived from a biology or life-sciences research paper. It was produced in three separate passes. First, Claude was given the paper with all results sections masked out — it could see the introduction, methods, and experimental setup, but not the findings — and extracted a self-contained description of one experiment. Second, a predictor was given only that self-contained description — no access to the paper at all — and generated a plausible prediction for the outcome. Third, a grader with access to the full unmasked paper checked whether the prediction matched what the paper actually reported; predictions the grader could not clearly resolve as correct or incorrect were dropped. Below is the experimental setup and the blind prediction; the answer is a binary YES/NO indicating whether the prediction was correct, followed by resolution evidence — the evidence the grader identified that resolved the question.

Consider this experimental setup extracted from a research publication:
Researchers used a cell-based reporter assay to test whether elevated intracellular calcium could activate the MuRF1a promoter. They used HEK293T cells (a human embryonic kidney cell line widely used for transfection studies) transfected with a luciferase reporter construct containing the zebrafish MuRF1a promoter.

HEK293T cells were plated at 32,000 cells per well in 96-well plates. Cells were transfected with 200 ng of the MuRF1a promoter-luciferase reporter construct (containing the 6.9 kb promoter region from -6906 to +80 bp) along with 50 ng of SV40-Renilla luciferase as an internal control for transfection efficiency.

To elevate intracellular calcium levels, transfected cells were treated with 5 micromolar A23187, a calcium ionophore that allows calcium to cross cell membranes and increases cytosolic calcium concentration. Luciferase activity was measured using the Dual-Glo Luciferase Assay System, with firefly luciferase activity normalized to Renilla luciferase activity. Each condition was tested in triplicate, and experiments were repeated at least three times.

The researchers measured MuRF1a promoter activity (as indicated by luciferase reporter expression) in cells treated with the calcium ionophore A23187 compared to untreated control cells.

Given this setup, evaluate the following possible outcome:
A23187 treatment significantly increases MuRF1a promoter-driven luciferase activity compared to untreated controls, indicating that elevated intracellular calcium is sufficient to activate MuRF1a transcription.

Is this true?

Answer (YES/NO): YES